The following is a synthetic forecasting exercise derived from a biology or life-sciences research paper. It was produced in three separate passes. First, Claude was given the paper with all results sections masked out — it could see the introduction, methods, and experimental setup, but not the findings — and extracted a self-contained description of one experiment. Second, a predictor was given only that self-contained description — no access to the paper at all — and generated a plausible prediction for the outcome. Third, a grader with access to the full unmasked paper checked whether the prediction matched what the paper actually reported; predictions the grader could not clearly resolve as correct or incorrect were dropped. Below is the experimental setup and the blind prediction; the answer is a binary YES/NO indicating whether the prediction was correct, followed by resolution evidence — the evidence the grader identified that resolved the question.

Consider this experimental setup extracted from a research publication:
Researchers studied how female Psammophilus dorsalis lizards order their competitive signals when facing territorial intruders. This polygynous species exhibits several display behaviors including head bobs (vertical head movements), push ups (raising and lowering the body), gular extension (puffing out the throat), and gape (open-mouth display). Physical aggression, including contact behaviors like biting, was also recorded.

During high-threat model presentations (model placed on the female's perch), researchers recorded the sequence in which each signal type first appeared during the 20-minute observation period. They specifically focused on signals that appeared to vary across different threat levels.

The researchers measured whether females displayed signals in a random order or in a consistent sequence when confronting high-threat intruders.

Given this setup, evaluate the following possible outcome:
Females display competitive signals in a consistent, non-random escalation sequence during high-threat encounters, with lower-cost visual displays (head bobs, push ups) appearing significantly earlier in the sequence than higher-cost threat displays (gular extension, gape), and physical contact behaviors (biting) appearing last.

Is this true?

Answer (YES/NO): NO